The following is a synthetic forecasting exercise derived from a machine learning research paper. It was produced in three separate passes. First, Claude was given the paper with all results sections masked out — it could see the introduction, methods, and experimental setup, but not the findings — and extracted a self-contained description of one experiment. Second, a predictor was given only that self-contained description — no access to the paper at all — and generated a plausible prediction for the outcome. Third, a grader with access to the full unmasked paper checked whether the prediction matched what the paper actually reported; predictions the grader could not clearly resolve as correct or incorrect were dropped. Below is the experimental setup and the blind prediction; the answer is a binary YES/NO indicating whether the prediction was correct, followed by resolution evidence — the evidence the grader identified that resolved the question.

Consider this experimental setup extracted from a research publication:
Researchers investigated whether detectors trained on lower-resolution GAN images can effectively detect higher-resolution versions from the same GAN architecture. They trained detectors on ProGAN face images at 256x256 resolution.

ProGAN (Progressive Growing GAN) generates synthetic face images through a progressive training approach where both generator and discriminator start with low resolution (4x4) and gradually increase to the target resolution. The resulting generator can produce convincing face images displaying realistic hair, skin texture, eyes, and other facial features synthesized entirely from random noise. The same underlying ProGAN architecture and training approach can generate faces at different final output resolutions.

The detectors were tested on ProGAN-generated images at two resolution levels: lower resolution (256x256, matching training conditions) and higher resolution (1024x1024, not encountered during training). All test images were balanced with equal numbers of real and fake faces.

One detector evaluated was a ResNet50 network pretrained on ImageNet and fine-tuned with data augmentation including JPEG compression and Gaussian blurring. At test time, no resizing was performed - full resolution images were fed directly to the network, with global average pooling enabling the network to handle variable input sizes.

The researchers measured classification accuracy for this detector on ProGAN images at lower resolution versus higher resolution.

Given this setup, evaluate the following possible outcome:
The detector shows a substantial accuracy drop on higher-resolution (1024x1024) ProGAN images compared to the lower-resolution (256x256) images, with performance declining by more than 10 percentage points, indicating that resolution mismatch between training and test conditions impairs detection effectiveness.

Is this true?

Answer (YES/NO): NO